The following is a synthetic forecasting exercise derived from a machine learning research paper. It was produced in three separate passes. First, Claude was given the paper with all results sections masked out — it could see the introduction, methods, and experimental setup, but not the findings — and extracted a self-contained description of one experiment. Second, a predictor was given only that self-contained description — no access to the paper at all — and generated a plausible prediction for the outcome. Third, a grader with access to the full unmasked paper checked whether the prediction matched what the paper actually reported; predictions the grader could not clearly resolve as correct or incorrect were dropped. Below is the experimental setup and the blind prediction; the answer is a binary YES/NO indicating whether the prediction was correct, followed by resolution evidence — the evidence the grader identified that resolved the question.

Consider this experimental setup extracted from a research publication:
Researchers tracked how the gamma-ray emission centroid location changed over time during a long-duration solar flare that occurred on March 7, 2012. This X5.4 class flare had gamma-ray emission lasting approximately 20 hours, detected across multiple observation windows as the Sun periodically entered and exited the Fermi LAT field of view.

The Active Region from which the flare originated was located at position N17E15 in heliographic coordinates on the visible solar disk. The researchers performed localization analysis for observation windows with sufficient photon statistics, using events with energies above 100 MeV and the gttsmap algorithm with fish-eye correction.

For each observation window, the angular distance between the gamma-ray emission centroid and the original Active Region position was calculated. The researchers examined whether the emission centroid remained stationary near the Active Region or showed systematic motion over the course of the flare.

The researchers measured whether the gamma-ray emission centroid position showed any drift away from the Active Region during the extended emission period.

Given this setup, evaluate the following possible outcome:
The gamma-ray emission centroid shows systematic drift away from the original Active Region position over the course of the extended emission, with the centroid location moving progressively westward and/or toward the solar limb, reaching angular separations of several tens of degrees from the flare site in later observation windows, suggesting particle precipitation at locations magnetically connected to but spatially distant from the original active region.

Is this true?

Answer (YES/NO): YES